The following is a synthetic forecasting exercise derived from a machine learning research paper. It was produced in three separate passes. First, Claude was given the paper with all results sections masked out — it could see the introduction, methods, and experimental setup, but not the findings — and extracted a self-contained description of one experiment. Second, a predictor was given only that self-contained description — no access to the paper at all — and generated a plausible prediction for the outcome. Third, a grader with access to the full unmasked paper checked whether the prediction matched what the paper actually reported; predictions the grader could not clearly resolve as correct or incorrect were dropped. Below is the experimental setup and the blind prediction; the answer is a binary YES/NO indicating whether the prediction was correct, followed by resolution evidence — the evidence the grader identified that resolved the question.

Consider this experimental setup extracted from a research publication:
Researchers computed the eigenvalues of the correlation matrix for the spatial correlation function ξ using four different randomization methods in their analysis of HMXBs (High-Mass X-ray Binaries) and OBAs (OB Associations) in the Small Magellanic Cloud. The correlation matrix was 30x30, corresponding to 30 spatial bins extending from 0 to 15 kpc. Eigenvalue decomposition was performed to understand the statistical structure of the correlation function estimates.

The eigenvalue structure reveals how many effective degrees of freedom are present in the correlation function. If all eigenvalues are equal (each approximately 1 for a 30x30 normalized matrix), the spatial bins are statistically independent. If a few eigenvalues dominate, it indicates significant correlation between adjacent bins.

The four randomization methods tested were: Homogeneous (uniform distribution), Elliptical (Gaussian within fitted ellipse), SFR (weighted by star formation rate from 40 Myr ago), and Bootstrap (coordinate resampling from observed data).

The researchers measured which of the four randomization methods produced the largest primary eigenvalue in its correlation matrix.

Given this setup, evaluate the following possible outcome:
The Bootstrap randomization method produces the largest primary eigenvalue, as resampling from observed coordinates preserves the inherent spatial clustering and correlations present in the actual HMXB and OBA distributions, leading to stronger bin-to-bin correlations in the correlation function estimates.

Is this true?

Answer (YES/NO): NO